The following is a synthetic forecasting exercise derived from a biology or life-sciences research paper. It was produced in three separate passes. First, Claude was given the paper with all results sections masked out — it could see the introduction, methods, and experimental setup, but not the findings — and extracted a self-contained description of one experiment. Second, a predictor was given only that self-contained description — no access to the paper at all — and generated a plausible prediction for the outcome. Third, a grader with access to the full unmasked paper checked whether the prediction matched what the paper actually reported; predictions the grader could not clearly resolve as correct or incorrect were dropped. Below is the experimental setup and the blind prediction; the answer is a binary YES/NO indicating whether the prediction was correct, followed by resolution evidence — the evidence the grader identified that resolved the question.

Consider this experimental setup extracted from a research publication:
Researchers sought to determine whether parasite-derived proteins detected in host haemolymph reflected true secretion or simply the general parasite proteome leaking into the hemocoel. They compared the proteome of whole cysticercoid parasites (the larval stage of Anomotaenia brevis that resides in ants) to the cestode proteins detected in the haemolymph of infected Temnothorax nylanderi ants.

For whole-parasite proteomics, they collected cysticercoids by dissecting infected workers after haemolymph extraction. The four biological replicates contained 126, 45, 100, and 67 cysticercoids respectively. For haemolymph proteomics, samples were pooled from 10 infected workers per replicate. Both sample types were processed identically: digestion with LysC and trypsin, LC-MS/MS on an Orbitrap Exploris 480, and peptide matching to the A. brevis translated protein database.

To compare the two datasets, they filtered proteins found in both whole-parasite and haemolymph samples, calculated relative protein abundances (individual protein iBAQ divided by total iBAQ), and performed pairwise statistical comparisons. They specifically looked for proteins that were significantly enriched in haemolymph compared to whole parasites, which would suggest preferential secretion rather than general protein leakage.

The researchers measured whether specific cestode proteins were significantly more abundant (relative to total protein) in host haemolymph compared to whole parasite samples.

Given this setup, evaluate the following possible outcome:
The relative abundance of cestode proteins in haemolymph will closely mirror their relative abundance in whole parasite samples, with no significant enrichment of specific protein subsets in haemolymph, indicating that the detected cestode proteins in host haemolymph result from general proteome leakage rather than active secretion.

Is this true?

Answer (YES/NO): NO